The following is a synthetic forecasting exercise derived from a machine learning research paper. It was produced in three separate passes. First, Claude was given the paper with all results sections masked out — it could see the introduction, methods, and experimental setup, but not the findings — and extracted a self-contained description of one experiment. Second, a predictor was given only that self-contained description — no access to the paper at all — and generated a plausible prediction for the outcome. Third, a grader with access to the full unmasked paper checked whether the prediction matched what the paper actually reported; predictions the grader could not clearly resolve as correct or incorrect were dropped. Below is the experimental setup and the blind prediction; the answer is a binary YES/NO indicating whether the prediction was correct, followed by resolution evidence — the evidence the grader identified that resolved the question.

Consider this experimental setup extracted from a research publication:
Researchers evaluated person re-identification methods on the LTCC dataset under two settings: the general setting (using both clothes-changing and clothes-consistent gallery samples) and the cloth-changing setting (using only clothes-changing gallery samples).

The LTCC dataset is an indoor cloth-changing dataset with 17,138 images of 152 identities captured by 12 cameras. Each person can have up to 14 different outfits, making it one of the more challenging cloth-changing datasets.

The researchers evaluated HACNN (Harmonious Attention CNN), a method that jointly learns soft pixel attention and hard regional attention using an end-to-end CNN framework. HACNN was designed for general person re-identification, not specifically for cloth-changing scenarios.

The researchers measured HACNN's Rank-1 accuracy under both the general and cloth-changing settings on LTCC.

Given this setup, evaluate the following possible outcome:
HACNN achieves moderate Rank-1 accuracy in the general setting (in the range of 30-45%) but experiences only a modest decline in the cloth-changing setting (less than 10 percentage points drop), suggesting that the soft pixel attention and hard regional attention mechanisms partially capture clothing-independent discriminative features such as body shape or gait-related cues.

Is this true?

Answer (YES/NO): NO